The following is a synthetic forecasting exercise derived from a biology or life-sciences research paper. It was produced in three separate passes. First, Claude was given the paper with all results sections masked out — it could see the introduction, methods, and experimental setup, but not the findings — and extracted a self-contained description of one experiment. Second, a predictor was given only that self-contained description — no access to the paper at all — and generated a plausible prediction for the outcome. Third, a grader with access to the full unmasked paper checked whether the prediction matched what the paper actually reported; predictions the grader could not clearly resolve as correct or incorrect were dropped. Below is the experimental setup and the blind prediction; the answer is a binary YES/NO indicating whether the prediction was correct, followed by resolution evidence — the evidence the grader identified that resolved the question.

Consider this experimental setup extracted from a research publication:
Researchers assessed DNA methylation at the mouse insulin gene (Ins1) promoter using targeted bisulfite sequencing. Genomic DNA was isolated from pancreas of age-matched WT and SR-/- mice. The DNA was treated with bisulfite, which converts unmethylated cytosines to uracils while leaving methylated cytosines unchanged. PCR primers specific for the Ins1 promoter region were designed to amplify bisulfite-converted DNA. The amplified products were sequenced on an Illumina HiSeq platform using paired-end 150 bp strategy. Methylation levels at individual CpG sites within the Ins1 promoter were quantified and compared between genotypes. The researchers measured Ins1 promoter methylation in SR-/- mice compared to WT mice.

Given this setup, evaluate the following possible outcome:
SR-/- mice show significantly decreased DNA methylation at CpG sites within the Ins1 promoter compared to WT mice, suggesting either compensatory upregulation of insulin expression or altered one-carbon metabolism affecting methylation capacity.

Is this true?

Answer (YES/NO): YES